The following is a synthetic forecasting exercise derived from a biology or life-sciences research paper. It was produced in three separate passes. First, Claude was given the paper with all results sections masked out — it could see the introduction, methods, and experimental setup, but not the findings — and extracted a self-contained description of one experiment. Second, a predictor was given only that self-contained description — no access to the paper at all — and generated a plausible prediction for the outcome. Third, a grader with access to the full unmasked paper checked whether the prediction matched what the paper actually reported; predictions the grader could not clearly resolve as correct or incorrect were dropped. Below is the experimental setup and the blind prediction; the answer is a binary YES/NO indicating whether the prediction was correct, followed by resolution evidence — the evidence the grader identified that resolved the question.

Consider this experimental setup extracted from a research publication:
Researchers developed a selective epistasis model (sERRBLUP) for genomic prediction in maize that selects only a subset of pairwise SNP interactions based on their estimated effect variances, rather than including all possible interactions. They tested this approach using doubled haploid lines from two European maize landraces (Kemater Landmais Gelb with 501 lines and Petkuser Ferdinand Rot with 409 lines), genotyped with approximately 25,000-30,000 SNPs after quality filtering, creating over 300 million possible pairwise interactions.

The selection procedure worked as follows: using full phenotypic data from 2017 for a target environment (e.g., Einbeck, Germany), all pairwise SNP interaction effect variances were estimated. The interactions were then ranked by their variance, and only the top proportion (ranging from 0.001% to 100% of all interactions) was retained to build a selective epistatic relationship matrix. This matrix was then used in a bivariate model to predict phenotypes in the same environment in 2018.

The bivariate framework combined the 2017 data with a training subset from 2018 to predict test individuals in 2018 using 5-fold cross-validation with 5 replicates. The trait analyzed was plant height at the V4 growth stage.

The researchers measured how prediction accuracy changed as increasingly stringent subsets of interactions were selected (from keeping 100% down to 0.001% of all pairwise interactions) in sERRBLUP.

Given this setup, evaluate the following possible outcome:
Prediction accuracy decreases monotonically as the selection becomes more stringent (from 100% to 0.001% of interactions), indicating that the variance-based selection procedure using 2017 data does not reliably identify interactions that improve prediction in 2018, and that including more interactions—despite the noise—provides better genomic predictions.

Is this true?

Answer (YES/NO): NO